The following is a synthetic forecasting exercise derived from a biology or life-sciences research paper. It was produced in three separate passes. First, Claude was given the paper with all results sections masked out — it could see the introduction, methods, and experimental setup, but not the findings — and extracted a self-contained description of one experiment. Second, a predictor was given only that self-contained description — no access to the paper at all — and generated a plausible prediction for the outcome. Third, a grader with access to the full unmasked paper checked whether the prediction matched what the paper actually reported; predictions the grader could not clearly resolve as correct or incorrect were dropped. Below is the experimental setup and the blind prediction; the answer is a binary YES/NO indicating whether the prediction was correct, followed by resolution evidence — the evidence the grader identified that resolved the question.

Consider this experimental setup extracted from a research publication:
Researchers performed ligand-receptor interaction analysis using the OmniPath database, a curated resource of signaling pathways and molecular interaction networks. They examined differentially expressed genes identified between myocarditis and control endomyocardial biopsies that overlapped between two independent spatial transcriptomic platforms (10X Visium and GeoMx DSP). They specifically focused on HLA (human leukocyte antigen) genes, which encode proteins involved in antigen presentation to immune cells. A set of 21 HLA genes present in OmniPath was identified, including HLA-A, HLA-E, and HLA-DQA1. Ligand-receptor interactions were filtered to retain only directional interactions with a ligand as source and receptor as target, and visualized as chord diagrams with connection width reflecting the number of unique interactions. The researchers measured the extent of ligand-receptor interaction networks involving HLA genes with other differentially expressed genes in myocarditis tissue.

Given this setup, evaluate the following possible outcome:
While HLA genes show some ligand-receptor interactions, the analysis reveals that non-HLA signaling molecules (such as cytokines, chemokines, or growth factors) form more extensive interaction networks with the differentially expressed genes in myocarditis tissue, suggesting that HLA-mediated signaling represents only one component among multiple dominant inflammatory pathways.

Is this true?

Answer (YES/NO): NO